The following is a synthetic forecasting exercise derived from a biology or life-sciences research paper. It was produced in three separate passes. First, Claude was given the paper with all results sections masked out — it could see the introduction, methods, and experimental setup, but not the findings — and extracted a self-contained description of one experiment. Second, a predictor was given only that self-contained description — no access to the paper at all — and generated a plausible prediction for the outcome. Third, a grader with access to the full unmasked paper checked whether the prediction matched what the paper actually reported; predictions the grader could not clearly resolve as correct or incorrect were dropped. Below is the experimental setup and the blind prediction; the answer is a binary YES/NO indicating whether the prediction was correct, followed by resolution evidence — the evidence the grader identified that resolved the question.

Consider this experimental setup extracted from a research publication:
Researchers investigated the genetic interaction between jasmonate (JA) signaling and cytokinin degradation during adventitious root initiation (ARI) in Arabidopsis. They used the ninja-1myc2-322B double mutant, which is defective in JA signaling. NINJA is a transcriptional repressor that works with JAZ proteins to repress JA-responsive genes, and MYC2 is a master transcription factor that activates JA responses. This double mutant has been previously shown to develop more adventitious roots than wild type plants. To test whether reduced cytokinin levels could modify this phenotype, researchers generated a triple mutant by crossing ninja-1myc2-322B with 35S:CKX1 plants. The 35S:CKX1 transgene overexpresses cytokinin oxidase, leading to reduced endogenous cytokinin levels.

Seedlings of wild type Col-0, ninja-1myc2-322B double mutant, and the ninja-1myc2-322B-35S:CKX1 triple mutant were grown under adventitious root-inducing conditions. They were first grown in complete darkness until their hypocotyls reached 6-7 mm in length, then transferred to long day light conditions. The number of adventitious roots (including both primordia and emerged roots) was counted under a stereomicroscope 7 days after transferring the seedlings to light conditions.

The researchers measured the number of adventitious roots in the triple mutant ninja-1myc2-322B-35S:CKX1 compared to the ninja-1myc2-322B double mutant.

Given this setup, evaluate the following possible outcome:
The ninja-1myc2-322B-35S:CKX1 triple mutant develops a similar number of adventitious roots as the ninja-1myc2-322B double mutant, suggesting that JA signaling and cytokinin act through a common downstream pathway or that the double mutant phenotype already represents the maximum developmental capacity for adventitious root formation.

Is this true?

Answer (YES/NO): NO